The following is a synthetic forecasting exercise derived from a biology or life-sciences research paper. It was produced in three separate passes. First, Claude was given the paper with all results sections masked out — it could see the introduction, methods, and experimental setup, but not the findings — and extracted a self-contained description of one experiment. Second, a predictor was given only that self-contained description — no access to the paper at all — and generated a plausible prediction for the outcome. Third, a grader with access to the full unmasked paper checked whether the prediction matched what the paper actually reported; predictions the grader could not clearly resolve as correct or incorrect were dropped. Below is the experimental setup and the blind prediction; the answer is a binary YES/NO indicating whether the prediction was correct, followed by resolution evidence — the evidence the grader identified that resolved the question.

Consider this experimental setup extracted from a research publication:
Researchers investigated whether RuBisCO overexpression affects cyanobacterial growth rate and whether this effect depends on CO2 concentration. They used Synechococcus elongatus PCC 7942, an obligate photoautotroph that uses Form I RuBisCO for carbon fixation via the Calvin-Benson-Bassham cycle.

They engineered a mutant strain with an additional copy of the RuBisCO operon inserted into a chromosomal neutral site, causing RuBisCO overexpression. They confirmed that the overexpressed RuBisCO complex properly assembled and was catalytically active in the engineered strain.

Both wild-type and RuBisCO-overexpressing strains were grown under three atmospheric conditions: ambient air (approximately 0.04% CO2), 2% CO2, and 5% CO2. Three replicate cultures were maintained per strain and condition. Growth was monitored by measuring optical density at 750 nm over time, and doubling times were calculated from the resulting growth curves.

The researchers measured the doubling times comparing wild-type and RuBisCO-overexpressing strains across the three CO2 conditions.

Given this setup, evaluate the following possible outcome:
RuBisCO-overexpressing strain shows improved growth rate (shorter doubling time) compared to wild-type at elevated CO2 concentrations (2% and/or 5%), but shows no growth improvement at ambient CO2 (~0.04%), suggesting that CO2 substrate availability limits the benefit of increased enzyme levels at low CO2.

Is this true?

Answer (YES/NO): NO